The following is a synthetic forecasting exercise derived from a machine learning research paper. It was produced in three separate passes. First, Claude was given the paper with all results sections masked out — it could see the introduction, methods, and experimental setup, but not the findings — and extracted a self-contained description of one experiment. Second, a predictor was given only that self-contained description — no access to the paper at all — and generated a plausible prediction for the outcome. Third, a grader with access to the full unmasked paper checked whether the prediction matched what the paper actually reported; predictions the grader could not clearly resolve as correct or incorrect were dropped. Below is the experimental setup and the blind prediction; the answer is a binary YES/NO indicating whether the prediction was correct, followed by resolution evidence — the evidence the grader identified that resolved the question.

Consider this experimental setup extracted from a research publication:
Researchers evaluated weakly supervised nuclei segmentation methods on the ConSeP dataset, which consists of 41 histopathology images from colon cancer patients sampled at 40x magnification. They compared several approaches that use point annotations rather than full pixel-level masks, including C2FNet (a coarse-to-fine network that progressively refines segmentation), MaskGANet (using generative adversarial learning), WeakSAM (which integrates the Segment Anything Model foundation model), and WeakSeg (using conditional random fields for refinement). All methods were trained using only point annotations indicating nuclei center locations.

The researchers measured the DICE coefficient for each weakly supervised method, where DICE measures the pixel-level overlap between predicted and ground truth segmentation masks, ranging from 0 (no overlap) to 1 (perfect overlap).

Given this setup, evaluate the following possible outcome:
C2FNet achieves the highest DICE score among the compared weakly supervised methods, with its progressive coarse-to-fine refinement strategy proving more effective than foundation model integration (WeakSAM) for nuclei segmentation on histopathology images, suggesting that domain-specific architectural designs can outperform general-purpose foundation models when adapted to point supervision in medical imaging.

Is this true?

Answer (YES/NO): YES